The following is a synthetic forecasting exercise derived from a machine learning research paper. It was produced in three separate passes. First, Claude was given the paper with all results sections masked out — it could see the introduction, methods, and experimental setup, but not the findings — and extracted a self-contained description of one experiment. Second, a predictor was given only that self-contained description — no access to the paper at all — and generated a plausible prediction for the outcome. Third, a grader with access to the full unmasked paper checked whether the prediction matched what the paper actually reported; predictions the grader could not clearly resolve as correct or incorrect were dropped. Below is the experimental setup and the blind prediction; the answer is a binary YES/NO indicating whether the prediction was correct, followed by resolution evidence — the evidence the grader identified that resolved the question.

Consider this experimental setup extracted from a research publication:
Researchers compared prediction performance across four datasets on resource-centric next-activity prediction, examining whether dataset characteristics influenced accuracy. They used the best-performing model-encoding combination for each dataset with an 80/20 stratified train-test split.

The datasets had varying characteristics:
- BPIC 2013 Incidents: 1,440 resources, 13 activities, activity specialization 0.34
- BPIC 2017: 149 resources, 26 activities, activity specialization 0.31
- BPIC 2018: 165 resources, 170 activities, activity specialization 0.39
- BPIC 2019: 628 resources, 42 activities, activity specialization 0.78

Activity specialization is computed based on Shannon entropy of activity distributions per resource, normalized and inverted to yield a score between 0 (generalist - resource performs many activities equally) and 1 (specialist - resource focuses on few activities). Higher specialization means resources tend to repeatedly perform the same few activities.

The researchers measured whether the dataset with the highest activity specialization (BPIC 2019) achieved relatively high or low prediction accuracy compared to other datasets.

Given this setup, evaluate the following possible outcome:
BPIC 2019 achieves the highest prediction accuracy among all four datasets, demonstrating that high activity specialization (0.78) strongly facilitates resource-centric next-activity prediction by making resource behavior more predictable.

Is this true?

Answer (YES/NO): YES